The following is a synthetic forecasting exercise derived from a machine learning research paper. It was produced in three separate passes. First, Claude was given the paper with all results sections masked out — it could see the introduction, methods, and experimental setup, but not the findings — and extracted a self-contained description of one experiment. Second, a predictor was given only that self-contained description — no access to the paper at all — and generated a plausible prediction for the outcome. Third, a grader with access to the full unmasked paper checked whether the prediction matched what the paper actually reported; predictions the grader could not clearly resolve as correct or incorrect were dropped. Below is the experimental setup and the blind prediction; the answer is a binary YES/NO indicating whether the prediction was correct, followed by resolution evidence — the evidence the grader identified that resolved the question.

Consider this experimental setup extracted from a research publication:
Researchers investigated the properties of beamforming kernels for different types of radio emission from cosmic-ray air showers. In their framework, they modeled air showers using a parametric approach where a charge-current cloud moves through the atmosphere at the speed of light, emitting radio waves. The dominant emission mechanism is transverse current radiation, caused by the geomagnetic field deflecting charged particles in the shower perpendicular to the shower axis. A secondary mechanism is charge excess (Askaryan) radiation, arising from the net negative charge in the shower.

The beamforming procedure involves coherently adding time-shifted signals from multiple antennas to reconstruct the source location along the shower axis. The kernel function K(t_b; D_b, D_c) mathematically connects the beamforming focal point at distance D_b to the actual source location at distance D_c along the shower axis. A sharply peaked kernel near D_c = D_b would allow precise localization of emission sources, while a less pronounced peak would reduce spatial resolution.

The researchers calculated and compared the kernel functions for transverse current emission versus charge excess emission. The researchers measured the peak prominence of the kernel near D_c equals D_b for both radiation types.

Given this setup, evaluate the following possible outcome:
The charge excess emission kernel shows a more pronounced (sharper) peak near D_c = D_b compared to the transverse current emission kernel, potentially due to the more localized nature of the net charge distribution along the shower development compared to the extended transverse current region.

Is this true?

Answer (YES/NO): NO